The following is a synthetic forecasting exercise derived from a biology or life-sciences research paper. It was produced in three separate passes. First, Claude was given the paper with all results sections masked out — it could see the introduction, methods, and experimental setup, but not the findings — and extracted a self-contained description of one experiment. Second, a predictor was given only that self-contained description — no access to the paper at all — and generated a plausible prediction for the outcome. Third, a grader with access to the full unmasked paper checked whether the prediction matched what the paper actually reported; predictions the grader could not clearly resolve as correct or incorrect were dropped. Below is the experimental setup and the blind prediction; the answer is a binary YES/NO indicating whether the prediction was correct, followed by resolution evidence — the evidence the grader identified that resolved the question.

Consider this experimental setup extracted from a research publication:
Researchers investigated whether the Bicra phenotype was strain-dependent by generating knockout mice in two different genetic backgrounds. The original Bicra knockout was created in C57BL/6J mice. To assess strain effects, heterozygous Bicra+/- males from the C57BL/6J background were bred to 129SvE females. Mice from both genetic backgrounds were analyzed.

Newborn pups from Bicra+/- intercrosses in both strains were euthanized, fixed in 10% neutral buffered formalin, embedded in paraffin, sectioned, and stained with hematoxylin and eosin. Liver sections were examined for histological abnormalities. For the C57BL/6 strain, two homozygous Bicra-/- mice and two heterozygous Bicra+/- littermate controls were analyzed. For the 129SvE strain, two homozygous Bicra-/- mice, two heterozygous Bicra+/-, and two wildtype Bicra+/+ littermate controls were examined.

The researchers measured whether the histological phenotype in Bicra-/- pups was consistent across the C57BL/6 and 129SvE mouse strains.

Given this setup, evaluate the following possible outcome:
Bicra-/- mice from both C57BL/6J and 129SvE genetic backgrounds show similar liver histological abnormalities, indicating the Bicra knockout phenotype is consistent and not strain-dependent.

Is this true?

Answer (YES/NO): YES